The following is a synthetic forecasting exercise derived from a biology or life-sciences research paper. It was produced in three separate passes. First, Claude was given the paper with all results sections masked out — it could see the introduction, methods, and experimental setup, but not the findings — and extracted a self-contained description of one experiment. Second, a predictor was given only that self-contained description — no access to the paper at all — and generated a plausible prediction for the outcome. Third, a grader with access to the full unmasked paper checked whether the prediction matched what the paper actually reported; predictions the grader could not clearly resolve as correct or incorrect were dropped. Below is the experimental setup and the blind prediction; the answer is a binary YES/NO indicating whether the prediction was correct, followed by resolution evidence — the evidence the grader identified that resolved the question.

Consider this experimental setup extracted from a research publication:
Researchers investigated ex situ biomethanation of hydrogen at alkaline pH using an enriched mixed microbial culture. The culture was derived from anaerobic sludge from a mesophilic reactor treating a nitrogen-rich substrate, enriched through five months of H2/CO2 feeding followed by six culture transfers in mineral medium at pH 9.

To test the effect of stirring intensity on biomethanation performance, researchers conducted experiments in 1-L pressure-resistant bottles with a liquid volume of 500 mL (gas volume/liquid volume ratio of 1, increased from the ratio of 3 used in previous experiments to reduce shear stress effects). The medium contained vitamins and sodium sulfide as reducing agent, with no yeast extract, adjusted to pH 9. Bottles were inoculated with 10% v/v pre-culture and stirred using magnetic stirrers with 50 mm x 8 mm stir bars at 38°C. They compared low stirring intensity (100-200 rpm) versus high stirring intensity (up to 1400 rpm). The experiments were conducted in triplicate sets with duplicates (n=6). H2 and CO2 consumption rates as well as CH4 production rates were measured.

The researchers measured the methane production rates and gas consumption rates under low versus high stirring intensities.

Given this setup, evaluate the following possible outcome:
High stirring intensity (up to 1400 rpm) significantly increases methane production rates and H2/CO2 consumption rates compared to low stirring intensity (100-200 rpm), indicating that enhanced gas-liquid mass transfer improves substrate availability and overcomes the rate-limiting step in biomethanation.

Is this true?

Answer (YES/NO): NO